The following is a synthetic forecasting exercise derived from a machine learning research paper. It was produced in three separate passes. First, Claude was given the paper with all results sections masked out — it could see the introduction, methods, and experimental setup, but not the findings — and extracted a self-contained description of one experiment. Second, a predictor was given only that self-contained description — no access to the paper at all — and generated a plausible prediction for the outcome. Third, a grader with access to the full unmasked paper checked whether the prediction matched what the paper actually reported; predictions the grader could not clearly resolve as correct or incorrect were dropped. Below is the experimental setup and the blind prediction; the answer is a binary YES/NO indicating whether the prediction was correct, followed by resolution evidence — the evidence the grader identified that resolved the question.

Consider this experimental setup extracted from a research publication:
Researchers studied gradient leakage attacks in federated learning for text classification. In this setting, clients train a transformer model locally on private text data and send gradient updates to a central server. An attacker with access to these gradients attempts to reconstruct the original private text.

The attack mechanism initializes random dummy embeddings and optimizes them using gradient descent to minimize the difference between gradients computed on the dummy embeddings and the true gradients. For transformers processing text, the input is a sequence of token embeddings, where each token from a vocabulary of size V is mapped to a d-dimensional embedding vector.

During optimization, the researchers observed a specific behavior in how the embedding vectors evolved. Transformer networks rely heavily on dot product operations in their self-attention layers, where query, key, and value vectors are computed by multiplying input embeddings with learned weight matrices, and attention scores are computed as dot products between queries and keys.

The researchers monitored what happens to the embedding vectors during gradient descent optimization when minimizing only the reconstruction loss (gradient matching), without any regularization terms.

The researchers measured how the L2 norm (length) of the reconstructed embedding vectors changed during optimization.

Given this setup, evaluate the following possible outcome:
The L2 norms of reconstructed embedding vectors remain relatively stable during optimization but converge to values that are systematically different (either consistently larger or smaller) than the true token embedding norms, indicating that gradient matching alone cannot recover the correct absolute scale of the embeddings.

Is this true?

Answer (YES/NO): NO